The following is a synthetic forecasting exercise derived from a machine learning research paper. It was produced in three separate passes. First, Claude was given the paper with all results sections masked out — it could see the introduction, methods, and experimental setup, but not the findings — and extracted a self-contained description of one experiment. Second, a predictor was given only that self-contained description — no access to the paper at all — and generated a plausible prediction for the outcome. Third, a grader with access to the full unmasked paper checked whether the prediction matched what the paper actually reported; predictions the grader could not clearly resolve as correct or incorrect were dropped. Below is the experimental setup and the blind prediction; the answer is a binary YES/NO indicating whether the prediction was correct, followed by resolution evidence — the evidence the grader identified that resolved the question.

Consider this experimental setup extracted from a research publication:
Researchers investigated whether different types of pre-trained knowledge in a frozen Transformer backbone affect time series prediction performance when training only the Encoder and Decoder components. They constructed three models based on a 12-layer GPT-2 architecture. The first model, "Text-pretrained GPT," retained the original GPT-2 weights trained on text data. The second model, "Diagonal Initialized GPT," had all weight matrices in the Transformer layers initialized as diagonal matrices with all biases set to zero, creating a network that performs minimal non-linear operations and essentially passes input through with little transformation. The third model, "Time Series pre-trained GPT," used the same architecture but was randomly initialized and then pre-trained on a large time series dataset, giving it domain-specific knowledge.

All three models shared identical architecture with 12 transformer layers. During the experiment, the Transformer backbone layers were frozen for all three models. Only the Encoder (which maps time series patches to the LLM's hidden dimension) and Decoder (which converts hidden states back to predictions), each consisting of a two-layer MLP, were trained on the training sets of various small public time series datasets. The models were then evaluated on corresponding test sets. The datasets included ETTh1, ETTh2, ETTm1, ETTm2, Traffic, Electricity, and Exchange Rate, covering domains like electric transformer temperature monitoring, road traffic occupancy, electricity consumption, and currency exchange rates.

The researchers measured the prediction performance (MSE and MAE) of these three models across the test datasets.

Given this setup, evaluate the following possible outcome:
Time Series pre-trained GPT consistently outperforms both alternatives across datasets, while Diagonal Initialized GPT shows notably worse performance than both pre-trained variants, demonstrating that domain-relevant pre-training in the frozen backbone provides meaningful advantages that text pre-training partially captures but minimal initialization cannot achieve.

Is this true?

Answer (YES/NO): NO